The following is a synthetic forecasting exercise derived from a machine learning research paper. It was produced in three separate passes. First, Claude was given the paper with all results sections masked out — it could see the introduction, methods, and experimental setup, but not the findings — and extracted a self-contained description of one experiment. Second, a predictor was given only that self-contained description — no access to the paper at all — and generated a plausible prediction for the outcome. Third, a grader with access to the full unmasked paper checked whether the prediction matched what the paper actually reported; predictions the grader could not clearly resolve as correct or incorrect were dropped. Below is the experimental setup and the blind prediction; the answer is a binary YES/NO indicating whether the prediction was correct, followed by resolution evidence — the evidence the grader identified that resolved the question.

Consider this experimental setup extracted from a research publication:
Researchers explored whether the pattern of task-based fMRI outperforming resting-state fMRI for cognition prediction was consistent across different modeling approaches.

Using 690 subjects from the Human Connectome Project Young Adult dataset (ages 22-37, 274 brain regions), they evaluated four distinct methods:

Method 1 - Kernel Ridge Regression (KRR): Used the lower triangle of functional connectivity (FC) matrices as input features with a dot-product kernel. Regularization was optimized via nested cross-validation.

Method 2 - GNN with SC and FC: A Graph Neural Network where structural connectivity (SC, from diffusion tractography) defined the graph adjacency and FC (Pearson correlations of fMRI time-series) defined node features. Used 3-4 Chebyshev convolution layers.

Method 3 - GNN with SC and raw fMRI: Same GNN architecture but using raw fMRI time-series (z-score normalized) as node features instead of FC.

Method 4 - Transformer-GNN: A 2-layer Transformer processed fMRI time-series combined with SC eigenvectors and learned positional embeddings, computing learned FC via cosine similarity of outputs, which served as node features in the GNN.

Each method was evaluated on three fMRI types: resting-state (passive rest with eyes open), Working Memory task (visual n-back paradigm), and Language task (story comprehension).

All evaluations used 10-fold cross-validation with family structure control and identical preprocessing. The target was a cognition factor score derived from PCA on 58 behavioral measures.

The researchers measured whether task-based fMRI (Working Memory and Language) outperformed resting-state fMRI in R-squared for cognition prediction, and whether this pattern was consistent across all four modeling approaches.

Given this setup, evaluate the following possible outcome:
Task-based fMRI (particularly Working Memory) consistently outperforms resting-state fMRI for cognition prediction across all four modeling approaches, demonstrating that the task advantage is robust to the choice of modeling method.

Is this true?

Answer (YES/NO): NO